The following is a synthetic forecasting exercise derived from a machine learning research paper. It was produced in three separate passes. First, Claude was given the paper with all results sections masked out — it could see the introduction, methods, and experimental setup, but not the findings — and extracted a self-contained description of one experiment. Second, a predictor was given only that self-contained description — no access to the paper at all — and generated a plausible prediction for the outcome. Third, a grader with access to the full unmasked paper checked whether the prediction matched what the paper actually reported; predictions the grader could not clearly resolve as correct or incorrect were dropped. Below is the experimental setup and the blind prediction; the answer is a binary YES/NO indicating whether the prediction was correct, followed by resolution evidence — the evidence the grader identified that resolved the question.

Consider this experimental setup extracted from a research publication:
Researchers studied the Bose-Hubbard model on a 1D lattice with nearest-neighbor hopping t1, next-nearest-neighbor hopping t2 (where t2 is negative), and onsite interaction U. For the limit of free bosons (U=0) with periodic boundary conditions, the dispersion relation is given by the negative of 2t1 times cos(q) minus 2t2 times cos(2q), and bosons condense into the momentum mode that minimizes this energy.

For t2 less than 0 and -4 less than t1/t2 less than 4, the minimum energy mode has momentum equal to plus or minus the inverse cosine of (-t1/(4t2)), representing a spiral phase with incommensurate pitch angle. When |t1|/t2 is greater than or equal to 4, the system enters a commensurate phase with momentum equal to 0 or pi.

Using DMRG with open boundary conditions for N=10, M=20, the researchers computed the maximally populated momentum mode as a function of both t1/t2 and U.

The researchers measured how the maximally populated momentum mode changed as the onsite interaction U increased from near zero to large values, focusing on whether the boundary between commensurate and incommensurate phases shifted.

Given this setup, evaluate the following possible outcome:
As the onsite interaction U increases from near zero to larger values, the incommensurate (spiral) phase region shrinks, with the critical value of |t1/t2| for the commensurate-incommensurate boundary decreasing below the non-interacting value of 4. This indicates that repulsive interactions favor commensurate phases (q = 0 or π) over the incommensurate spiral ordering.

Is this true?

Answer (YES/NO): YES